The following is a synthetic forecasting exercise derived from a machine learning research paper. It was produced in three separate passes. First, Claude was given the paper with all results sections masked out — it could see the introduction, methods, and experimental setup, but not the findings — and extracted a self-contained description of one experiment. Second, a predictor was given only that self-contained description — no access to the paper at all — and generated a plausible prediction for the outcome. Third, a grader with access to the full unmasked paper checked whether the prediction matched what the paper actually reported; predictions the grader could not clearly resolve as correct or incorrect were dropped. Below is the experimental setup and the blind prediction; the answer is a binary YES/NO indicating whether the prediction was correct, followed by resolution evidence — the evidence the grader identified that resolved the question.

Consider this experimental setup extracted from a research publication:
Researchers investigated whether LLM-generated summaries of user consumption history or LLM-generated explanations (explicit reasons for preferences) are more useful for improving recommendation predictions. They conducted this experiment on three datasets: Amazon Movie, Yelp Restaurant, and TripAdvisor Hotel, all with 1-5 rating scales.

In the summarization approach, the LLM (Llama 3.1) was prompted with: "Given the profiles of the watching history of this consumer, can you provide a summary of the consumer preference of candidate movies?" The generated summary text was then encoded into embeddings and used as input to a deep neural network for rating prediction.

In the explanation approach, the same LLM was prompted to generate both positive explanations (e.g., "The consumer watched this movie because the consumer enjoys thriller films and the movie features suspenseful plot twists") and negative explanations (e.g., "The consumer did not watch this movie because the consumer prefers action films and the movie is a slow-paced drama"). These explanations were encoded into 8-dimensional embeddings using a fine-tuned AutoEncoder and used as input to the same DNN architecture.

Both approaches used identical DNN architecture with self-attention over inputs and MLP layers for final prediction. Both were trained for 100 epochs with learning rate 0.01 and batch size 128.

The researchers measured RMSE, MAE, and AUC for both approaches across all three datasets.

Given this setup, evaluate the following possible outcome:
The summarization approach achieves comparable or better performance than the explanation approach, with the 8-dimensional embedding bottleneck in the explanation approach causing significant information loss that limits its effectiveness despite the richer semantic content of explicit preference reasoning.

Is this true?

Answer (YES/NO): NO